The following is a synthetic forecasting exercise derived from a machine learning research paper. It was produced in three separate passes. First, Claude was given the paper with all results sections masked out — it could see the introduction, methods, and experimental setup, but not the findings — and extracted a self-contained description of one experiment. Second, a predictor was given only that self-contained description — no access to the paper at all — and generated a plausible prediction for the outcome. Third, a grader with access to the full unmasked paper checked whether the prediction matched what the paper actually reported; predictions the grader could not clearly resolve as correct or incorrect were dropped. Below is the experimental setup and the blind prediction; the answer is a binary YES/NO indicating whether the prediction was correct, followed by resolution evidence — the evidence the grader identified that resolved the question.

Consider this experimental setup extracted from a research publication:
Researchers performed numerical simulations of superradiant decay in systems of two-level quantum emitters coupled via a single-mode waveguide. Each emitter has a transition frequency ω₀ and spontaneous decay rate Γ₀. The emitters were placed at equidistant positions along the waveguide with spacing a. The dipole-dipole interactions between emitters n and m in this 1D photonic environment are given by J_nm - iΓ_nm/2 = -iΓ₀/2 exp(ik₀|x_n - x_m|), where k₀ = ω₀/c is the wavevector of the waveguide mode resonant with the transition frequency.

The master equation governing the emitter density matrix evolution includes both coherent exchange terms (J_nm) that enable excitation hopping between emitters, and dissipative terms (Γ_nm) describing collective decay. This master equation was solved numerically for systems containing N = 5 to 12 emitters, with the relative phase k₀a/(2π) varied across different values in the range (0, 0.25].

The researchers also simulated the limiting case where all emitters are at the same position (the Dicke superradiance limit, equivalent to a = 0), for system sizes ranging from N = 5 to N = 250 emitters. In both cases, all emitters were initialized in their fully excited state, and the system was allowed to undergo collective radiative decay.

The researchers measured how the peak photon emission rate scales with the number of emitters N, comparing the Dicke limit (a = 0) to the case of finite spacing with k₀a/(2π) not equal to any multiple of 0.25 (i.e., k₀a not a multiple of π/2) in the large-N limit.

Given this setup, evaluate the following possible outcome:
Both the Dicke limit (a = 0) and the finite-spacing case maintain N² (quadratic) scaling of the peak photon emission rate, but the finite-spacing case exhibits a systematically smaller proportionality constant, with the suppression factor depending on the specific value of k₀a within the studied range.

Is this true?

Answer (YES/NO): NO